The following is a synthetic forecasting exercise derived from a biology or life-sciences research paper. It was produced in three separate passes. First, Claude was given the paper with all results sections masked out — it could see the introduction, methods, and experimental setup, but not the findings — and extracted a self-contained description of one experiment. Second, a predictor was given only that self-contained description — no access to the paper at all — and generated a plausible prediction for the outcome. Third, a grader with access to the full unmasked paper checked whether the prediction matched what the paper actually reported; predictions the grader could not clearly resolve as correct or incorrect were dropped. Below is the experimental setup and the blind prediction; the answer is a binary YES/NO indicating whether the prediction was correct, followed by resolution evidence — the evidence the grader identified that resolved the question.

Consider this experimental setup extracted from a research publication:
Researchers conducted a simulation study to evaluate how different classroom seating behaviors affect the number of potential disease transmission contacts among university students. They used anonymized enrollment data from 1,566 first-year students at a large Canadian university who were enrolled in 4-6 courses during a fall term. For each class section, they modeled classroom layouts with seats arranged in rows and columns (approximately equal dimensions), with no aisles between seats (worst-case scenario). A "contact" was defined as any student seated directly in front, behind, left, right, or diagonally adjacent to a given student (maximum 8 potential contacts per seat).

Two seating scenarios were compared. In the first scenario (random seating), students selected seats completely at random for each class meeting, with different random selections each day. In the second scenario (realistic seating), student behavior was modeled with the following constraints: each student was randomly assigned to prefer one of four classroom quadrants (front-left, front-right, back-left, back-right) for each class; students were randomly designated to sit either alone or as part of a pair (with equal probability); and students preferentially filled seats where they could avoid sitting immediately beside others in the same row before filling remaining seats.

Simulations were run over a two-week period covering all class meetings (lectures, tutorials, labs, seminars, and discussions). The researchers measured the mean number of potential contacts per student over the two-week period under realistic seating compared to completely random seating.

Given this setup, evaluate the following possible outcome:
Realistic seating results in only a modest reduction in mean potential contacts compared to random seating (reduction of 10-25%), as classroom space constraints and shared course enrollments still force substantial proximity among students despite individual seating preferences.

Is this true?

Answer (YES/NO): YES